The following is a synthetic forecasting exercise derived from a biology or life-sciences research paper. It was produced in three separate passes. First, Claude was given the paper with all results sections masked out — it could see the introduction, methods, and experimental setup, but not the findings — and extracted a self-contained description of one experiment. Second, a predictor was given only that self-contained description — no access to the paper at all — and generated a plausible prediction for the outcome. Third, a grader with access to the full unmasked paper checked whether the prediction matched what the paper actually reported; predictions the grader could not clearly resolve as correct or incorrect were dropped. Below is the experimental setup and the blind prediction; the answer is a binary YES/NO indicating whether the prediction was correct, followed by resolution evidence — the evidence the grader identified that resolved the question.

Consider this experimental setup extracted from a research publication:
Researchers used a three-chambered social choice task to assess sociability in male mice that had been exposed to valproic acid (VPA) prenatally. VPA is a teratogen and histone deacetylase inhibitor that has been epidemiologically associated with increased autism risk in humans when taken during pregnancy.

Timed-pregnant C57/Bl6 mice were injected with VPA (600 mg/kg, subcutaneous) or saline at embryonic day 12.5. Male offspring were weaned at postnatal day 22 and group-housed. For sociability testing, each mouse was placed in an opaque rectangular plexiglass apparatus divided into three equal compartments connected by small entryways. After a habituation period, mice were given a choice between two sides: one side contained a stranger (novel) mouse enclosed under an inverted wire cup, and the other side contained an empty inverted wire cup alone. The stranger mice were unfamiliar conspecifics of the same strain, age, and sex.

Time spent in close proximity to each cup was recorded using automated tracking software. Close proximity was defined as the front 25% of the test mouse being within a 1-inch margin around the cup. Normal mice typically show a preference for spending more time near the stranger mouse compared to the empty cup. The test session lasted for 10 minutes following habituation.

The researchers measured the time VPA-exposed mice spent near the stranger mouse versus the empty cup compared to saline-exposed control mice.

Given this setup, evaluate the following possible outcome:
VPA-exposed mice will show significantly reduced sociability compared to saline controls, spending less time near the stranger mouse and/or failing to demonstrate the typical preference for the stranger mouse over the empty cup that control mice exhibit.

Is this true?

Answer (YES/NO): YES